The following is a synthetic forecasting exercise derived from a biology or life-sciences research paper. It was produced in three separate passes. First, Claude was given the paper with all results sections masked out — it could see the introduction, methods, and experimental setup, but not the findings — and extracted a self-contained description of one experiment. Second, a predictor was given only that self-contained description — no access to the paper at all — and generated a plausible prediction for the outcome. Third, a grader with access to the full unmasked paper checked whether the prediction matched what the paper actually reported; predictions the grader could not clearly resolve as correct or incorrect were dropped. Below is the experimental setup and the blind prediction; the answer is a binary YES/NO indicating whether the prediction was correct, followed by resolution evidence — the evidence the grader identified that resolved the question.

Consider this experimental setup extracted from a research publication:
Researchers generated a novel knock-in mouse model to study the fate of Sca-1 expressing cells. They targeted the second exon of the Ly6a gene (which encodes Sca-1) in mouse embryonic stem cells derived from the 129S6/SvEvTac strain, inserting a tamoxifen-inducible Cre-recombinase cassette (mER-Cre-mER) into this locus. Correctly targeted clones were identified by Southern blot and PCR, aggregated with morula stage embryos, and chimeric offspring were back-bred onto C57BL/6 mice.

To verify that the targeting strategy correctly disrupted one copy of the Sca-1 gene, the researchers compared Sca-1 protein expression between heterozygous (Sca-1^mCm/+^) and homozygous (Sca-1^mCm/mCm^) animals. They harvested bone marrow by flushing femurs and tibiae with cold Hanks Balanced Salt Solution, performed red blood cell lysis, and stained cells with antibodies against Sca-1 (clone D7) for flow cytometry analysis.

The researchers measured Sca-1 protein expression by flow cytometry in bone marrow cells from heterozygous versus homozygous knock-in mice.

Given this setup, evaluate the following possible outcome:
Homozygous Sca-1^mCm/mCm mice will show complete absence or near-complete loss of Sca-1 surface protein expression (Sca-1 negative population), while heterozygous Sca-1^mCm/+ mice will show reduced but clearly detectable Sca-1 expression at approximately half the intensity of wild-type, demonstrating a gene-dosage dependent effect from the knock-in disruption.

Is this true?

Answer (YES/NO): NO